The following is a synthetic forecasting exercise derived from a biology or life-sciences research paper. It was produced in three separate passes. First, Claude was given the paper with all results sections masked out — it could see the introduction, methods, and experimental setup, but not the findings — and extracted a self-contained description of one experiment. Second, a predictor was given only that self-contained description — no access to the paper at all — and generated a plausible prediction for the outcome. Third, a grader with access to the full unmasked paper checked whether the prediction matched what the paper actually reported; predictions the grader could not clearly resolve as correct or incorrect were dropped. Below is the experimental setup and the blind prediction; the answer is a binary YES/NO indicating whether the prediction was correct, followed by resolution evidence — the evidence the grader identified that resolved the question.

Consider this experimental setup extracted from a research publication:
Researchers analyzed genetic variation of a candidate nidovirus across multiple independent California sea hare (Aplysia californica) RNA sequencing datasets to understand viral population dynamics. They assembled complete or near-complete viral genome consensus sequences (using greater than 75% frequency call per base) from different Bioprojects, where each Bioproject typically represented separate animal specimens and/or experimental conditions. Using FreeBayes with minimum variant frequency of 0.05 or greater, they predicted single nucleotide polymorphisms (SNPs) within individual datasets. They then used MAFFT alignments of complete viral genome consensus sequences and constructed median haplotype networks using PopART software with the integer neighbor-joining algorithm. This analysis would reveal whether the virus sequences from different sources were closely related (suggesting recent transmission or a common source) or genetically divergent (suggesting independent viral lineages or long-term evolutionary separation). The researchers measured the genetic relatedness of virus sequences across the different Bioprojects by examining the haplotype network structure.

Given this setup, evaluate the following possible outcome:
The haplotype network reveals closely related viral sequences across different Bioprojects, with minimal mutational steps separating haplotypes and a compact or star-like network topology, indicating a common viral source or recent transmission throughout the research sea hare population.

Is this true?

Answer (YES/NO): YES